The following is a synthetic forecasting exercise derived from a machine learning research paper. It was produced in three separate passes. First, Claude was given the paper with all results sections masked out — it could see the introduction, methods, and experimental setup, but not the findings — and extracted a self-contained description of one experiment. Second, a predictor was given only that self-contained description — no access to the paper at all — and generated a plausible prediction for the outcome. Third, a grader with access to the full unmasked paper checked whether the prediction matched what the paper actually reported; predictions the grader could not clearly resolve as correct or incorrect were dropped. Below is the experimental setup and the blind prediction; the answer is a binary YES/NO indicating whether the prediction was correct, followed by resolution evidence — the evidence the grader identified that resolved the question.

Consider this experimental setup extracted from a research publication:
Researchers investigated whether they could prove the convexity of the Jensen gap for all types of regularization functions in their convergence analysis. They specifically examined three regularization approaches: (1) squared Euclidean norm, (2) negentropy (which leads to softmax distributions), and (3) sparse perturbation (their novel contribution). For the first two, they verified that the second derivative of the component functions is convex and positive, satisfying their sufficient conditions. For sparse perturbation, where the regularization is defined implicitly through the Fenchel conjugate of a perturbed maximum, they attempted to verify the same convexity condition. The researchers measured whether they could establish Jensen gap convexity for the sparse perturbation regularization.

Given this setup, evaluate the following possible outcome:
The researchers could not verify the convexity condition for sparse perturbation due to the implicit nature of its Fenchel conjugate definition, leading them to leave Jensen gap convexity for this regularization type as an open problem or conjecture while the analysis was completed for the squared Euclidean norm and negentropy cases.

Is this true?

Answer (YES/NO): YES